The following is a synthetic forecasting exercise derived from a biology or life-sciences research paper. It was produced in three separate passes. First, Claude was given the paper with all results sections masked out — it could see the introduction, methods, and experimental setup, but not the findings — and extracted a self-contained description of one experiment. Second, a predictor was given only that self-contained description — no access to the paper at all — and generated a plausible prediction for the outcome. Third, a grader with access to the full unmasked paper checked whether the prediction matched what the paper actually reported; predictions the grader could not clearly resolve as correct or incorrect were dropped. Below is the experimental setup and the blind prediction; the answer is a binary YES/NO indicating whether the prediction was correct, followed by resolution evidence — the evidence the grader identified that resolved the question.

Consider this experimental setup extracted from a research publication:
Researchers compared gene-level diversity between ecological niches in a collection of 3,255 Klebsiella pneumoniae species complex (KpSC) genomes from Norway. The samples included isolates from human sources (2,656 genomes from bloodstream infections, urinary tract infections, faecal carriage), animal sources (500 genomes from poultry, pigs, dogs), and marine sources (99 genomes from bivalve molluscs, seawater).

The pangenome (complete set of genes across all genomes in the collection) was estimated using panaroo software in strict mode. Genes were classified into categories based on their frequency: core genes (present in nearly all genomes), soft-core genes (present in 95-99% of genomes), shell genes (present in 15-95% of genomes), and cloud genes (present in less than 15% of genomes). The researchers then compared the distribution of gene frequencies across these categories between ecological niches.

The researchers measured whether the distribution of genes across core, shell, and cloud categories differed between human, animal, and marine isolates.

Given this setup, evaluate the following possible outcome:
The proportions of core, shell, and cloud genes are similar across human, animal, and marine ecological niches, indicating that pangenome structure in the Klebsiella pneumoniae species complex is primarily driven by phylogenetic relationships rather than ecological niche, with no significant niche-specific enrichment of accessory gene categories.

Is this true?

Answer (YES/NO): NO